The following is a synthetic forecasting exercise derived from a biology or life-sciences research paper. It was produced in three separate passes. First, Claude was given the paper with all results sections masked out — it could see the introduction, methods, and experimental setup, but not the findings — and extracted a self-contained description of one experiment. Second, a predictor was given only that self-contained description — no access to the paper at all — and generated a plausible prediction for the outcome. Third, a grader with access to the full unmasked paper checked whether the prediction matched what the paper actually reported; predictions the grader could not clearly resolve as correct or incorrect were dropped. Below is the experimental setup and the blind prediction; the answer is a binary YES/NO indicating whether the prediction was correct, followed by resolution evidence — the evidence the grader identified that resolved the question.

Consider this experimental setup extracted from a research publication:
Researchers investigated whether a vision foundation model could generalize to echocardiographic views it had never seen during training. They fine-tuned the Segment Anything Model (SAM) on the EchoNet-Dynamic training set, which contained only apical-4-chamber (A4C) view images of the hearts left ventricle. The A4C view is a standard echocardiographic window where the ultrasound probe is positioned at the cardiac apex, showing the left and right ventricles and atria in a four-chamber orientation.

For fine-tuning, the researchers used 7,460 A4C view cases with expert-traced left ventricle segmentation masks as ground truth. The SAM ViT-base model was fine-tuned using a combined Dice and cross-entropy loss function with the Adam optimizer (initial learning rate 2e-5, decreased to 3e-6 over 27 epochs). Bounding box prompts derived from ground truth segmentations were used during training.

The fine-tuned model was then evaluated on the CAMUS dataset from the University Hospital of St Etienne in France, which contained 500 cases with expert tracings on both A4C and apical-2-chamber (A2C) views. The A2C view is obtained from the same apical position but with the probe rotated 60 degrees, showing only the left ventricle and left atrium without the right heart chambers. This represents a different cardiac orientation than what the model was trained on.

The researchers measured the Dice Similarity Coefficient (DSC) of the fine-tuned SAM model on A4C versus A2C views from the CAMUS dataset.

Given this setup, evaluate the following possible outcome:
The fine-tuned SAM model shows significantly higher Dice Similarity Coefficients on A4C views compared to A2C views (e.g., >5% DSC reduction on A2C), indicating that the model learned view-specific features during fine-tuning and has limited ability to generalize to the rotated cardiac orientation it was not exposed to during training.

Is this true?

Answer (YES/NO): NO